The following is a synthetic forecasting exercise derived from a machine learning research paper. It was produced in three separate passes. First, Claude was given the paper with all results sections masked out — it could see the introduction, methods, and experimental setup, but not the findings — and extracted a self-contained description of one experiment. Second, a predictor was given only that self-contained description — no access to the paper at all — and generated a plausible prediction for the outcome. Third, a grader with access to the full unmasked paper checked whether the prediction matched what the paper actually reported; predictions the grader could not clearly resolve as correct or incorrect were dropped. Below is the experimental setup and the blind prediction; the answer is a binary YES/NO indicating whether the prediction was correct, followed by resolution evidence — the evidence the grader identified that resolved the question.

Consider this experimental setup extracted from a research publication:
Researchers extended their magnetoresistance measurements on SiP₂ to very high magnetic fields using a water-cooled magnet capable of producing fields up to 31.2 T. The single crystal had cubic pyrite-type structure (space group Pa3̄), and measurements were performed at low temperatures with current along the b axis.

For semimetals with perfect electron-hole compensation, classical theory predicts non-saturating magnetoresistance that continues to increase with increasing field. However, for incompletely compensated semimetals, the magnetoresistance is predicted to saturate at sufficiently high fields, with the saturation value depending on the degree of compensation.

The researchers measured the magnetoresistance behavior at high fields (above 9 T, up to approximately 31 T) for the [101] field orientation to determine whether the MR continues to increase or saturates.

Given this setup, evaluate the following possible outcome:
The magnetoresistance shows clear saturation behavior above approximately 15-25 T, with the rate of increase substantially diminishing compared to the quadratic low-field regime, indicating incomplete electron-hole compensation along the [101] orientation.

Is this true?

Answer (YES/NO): NO